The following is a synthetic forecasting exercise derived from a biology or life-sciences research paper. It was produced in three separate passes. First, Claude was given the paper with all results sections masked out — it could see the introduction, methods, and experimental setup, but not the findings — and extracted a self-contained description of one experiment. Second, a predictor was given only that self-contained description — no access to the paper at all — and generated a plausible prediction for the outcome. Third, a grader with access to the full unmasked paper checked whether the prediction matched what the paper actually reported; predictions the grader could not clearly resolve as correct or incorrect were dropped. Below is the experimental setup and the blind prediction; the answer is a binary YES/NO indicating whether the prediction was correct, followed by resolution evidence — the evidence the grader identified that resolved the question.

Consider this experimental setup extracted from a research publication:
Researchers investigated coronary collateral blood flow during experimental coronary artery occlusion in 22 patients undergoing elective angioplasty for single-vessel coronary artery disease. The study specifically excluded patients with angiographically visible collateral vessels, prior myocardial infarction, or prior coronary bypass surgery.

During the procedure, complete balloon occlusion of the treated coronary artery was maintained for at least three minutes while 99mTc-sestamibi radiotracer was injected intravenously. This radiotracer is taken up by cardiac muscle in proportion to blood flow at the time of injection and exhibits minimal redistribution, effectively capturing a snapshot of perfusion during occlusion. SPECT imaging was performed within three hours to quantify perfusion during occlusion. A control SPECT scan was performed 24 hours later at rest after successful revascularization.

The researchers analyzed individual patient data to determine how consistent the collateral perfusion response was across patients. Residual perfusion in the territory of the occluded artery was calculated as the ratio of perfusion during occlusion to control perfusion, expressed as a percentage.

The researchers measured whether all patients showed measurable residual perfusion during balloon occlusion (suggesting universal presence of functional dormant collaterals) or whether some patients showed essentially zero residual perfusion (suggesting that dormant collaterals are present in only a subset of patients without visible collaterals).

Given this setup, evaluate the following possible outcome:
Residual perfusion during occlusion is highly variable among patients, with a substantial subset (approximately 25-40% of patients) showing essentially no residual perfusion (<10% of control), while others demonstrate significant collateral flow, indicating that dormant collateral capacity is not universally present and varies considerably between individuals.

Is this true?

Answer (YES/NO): NO